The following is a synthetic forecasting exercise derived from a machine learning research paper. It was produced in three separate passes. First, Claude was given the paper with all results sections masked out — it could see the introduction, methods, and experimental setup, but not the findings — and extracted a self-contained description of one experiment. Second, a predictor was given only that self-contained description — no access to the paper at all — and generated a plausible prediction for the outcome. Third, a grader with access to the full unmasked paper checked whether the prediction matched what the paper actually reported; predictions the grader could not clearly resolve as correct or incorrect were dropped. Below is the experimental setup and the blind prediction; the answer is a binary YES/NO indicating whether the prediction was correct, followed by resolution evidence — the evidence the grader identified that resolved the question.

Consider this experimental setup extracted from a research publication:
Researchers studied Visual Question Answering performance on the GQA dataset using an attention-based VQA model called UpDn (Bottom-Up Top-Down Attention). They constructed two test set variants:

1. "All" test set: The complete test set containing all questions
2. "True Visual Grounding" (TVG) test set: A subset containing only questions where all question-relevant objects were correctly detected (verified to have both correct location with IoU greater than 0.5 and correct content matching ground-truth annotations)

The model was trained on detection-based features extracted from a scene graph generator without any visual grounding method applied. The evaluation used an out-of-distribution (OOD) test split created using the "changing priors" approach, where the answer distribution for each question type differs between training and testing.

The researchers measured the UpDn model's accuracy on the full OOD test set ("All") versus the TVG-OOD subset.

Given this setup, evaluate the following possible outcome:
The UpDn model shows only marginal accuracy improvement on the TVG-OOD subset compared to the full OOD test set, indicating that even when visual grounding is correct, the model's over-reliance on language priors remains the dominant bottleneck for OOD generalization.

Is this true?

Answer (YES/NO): NO